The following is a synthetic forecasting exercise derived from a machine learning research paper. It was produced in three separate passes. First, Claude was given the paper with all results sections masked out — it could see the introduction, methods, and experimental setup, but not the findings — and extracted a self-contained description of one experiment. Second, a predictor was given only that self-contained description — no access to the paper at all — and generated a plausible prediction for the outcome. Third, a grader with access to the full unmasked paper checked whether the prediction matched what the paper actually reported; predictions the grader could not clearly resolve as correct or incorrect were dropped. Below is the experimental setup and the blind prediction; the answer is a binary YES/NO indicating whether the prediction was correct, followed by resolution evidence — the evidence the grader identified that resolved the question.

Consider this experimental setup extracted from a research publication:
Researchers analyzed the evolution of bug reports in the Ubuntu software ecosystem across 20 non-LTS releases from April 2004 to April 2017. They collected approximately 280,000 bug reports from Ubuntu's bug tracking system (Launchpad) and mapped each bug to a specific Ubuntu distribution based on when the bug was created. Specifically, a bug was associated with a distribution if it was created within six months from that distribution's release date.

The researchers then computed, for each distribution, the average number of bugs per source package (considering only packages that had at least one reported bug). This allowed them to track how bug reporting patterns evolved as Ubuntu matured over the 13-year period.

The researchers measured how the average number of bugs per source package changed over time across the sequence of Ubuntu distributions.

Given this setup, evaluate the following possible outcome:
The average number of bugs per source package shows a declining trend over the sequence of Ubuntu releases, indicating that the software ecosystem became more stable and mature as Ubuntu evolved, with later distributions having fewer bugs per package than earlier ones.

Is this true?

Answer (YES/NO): NO